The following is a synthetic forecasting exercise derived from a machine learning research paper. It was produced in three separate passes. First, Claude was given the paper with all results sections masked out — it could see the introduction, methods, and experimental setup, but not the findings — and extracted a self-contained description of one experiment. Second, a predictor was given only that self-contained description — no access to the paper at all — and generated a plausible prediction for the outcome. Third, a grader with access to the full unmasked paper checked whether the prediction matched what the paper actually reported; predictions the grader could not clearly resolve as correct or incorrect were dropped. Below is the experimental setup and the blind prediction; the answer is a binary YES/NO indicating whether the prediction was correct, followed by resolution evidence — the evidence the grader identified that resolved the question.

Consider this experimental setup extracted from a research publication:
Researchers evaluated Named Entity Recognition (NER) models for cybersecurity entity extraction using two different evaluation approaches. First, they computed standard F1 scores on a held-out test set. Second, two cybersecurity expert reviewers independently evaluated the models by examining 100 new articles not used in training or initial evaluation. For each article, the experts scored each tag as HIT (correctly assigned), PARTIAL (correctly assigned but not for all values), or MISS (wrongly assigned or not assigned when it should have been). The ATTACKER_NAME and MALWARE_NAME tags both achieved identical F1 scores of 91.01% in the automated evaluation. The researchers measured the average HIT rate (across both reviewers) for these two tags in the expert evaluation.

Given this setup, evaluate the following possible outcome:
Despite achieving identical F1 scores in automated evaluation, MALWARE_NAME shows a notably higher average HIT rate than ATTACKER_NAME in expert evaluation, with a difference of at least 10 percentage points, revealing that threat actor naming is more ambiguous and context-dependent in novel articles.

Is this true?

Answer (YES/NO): YES